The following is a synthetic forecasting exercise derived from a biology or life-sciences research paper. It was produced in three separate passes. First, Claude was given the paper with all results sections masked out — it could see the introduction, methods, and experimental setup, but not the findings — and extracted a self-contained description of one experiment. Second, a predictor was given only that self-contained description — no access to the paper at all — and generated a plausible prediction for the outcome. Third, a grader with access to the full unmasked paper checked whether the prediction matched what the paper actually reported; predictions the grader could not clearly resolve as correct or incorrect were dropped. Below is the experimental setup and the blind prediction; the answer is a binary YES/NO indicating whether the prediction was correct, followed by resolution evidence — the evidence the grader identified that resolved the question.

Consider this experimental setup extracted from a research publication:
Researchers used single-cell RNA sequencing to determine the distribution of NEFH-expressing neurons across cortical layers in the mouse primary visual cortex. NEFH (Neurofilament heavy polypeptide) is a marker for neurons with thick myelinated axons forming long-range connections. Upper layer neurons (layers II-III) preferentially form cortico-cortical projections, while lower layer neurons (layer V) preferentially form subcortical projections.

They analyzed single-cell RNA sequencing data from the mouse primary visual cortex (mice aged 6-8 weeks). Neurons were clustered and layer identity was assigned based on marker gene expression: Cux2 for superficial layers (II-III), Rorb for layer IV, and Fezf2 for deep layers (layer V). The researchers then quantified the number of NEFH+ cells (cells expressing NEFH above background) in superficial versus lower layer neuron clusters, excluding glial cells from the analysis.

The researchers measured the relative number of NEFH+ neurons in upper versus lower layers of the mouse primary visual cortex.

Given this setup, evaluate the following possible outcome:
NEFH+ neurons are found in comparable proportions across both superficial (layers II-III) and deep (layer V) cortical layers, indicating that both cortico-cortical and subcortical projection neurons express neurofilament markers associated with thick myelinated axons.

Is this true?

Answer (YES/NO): NO